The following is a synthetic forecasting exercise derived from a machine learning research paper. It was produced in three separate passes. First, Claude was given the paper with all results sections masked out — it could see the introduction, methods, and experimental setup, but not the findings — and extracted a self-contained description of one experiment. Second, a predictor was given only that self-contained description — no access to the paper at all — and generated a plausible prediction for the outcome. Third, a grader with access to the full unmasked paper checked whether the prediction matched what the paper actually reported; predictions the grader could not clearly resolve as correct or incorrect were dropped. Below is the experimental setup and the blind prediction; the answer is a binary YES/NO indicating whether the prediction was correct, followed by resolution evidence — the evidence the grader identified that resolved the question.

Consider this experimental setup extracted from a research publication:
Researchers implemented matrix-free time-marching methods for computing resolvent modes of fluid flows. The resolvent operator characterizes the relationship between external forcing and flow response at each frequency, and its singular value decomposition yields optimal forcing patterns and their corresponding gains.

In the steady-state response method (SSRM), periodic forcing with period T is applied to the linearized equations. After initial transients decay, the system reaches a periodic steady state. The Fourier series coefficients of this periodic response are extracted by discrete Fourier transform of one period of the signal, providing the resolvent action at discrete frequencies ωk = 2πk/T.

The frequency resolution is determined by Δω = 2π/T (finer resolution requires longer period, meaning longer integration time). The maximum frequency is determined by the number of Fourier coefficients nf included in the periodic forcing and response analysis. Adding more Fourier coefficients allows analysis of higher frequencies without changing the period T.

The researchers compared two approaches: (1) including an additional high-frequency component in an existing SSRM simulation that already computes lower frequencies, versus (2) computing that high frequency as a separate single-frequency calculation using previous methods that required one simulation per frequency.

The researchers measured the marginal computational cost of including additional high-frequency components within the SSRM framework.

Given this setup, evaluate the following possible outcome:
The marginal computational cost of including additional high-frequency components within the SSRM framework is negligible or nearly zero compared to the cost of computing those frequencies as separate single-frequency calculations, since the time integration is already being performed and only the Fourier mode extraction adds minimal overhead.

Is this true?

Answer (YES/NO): YES